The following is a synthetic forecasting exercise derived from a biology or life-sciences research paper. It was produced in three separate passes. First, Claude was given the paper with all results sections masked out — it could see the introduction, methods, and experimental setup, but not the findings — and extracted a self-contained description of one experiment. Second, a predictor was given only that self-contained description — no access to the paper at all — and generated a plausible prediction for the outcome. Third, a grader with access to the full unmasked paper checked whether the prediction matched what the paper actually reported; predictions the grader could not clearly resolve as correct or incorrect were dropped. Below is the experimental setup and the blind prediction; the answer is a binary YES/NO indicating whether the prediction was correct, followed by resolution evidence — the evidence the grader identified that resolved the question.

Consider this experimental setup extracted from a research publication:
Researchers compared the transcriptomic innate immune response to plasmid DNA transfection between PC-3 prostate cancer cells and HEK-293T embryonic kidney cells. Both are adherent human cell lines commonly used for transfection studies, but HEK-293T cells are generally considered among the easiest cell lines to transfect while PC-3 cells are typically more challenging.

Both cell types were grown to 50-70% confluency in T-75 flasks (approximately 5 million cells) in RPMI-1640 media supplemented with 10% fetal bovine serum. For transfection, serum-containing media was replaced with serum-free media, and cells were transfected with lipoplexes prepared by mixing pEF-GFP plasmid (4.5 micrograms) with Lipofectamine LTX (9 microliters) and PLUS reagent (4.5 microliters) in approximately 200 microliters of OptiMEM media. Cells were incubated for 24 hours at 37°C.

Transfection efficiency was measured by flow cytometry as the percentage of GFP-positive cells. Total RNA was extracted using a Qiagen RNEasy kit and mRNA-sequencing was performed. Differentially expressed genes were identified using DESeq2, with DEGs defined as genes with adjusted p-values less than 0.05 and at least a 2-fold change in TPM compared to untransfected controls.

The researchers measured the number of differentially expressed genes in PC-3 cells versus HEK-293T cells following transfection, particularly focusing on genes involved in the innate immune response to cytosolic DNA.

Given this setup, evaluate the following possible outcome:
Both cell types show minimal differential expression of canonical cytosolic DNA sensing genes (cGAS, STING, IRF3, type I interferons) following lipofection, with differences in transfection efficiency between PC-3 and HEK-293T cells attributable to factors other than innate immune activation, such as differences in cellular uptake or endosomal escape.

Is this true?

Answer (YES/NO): NO